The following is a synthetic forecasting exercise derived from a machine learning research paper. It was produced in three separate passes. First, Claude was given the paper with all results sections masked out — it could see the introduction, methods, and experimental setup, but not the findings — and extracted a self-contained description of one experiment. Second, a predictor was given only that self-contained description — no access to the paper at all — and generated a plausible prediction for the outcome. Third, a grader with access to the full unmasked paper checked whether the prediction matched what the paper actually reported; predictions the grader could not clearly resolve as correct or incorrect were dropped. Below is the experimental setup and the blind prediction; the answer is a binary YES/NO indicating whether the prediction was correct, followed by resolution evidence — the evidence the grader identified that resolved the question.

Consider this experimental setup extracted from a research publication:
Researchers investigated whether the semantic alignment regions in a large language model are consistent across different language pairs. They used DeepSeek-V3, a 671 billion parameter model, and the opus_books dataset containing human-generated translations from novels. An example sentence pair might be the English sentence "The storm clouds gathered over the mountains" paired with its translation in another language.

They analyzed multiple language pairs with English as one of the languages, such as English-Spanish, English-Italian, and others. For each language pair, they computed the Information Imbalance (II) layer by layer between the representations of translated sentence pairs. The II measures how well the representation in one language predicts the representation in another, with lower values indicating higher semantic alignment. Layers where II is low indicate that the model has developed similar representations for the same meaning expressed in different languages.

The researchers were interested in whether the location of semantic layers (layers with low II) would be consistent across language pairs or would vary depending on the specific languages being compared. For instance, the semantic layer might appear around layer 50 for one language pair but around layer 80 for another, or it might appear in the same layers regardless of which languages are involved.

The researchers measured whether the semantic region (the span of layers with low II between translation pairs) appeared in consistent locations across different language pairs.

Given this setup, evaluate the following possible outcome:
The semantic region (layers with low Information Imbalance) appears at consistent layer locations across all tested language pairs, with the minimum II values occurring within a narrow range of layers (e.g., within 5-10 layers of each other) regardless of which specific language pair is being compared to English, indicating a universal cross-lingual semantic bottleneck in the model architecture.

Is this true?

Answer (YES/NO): YES